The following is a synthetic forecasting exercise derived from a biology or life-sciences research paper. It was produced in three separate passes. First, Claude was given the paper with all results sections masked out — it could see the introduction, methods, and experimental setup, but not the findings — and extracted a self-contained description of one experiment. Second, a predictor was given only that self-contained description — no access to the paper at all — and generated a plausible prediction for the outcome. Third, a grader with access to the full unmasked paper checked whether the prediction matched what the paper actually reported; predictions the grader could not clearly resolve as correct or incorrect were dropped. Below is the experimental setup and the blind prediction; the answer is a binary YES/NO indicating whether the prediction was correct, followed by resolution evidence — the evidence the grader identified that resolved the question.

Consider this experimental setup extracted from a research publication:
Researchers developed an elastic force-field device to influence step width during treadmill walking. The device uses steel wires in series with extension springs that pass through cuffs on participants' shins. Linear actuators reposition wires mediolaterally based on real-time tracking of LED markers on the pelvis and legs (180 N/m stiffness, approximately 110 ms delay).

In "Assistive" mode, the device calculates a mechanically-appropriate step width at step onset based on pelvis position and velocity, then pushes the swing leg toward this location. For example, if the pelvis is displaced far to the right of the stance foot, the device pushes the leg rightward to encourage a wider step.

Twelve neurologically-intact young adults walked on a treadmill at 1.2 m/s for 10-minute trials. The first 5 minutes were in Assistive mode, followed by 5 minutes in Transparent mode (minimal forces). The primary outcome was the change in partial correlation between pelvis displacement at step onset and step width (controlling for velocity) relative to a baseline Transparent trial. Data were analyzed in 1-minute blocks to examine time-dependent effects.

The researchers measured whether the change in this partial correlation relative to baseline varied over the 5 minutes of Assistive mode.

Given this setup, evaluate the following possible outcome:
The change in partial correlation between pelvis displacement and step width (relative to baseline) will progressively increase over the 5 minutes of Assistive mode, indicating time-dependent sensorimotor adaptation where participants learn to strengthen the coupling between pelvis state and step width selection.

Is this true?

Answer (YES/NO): NO